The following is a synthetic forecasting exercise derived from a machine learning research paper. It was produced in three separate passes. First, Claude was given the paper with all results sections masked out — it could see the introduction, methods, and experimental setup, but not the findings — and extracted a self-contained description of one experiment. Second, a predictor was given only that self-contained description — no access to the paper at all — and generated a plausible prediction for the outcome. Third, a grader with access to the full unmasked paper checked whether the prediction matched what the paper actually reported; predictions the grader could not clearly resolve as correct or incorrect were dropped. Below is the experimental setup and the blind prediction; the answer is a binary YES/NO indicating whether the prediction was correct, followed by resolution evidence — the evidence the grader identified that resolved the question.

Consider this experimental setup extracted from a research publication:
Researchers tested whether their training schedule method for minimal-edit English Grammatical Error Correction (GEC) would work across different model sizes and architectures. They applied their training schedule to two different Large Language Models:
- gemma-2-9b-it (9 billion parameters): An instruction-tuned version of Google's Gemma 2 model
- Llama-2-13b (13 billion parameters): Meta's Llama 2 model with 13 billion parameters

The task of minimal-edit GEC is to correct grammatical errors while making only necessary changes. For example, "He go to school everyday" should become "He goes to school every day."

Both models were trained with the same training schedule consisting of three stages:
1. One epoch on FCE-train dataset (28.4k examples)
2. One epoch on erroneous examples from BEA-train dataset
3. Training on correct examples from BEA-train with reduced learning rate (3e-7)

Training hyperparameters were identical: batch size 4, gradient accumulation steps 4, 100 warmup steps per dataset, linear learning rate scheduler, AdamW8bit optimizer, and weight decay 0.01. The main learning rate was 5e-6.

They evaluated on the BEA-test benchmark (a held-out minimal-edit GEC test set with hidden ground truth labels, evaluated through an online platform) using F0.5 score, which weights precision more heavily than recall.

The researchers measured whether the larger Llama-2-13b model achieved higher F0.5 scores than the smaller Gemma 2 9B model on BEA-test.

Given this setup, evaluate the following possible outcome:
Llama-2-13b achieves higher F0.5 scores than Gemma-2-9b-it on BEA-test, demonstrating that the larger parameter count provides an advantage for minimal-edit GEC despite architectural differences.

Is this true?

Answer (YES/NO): NO